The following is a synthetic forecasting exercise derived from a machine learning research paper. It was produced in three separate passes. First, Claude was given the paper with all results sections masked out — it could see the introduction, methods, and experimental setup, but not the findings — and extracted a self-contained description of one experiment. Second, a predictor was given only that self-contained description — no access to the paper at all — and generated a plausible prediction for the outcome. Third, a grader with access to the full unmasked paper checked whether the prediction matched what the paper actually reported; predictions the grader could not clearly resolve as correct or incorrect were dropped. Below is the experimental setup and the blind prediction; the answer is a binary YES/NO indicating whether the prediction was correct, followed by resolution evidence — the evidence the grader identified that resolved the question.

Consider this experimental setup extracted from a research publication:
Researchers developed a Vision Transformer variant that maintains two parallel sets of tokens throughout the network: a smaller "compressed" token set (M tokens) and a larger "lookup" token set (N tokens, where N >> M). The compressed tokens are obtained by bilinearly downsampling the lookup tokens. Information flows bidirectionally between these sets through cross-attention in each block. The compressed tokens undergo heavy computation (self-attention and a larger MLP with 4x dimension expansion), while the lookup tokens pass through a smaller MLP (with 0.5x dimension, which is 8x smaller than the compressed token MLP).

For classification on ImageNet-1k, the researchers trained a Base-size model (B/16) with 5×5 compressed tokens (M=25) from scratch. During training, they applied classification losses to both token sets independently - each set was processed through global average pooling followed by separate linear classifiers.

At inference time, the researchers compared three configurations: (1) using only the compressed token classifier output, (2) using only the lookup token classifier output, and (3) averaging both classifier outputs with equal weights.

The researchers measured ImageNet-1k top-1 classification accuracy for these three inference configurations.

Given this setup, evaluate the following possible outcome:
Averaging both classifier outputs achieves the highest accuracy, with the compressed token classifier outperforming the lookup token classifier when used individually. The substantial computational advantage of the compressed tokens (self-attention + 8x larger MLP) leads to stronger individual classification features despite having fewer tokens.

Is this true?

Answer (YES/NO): NO